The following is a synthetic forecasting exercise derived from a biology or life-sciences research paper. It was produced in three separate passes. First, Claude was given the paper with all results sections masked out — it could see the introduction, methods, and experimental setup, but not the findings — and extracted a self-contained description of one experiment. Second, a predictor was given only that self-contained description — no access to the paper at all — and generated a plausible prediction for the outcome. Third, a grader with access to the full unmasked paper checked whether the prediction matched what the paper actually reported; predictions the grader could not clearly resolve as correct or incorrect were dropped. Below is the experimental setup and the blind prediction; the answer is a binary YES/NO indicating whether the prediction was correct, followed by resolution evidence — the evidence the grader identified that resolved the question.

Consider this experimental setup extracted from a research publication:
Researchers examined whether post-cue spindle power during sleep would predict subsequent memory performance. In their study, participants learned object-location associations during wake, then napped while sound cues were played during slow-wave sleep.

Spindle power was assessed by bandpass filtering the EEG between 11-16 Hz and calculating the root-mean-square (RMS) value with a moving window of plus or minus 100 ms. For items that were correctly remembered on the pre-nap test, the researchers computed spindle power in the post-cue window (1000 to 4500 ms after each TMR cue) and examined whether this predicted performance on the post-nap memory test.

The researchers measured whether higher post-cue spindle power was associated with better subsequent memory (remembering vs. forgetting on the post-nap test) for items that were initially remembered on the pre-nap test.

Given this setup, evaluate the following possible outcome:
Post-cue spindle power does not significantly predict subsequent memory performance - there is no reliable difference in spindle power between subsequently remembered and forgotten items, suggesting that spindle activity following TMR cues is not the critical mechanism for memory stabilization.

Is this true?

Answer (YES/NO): NO